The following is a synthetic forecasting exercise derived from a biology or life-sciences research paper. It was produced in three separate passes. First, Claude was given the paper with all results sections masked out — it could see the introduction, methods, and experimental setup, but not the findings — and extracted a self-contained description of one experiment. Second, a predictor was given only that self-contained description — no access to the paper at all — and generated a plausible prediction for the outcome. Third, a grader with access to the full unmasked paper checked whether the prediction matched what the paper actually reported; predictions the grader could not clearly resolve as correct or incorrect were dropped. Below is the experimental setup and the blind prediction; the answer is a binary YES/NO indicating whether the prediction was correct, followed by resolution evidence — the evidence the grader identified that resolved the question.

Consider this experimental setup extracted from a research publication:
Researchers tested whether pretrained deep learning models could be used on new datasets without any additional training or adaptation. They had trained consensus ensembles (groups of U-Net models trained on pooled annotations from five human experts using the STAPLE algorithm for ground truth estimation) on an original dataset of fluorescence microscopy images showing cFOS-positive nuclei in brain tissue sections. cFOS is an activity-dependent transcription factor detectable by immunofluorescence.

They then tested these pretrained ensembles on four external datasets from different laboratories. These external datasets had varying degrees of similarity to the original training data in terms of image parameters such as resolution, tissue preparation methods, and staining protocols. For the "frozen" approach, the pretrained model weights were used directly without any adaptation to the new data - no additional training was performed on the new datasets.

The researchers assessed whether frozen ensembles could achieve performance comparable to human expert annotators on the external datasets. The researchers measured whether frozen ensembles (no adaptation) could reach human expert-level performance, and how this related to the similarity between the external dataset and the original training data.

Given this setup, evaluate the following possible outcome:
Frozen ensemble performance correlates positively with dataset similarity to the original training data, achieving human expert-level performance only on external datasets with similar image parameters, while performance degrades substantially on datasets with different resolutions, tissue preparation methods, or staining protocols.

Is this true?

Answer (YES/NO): YES